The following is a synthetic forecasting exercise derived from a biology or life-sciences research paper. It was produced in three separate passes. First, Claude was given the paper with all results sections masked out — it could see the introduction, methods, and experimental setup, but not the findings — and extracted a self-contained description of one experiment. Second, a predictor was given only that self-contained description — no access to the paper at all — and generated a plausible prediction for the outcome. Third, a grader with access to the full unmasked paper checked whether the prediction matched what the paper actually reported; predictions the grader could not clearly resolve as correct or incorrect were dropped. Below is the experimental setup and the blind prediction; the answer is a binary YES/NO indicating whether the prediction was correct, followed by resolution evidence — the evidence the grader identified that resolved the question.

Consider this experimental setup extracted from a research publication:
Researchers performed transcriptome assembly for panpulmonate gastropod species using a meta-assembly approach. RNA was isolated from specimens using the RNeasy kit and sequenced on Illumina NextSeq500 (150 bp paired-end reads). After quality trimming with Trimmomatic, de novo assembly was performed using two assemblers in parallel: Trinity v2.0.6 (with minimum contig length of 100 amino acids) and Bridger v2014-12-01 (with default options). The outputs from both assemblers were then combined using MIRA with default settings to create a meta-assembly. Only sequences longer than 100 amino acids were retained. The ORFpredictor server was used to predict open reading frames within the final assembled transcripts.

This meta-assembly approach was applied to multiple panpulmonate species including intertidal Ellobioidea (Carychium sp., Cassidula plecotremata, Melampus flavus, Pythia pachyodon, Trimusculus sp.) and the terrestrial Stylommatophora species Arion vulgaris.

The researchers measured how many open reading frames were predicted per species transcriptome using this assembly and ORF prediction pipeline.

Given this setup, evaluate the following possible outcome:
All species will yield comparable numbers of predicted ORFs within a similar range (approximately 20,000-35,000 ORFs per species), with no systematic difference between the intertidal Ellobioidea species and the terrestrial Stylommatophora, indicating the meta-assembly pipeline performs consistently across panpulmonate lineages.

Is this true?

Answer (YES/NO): NO